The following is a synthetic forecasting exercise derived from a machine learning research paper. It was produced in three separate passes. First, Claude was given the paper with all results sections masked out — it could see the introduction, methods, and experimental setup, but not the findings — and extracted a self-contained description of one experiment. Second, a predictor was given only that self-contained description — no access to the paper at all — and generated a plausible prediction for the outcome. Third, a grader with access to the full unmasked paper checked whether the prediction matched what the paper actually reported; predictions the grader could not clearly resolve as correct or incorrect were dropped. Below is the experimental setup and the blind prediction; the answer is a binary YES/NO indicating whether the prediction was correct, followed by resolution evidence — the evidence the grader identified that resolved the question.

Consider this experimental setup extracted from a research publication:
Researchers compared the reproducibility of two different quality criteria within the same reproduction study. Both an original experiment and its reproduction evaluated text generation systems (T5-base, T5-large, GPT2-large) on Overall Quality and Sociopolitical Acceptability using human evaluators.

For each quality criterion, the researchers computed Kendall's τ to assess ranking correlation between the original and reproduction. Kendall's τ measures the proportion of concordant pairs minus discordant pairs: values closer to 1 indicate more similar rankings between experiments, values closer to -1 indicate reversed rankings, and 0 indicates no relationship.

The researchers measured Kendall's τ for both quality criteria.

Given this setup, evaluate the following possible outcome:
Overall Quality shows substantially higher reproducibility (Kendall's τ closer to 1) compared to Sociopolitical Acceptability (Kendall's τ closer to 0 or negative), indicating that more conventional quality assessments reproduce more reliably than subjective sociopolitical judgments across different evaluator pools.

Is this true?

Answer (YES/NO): NO